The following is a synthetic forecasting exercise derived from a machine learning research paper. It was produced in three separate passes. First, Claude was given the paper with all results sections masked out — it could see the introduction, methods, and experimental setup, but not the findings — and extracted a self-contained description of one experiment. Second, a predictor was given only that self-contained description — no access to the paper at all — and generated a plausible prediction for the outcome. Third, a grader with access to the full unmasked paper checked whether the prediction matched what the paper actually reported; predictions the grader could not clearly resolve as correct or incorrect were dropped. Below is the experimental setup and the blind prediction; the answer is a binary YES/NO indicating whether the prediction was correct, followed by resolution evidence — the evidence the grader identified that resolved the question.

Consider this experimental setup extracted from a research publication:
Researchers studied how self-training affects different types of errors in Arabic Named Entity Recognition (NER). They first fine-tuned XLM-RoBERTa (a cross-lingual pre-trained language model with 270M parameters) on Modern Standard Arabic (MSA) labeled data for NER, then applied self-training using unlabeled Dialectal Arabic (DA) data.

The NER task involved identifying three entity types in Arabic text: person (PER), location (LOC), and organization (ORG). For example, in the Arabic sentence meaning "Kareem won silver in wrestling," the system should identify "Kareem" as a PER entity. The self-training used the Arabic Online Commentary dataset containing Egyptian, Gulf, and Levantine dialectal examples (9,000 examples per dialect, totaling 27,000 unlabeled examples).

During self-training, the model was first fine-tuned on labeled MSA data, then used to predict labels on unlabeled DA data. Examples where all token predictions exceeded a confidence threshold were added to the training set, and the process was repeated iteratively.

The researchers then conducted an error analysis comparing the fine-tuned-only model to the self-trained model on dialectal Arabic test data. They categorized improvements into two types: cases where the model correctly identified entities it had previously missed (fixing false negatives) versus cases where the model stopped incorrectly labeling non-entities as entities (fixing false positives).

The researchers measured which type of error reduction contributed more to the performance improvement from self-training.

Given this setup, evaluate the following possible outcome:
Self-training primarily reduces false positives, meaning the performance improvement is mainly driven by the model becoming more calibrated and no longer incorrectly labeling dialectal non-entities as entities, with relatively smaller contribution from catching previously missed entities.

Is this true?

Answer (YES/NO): YES